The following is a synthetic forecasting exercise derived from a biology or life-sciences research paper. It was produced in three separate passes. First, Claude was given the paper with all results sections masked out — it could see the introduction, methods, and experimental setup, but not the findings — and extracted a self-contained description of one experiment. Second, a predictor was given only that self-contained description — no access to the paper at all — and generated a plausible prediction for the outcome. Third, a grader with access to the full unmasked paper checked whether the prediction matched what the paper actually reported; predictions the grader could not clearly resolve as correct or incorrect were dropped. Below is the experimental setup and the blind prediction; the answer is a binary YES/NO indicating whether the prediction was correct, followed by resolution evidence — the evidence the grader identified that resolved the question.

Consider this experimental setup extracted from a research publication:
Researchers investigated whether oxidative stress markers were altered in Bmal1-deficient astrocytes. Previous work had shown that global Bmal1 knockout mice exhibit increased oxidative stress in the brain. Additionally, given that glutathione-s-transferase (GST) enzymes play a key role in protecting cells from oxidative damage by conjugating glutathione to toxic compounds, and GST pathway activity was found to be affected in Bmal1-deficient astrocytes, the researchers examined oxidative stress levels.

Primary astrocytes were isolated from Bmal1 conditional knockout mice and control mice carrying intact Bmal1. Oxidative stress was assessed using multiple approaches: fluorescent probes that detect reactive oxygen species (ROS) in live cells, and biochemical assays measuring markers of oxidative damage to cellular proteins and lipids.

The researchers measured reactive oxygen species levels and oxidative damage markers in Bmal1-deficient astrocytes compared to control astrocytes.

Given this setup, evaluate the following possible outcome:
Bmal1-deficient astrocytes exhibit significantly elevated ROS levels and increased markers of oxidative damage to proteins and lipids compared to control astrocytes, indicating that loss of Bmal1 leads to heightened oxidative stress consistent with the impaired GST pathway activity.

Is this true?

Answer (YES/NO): NO